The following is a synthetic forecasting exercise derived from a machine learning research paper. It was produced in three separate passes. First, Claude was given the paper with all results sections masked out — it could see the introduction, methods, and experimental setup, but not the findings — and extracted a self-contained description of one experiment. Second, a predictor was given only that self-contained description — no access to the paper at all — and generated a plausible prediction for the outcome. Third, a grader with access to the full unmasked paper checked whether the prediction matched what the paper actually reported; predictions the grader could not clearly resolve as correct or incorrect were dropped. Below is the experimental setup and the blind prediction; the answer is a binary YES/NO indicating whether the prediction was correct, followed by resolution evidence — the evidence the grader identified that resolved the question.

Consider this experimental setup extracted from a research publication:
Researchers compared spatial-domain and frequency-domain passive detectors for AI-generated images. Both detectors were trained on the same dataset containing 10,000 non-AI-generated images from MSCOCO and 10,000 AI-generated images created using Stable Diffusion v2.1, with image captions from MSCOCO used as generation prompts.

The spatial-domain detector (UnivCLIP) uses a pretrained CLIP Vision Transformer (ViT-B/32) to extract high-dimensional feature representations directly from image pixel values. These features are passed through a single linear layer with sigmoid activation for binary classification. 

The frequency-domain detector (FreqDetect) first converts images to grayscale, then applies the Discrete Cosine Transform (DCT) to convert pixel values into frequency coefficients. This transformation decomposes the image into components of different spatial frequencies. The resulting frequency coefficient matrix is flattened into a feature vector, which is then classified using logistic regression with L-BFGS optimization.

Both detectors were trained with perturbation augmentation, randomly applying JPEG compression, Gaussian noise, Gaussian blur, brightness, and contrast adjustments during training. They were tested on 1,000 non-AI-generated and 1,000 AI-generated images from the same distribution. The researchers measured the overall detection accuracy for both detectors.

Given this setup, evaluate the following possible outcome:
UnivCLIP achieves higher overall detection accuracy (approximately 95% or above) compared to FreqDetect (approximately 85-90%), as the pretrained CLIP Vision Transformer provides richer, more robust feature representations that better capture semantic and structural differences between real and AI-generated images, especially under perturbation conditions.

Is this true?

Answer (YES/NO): NO